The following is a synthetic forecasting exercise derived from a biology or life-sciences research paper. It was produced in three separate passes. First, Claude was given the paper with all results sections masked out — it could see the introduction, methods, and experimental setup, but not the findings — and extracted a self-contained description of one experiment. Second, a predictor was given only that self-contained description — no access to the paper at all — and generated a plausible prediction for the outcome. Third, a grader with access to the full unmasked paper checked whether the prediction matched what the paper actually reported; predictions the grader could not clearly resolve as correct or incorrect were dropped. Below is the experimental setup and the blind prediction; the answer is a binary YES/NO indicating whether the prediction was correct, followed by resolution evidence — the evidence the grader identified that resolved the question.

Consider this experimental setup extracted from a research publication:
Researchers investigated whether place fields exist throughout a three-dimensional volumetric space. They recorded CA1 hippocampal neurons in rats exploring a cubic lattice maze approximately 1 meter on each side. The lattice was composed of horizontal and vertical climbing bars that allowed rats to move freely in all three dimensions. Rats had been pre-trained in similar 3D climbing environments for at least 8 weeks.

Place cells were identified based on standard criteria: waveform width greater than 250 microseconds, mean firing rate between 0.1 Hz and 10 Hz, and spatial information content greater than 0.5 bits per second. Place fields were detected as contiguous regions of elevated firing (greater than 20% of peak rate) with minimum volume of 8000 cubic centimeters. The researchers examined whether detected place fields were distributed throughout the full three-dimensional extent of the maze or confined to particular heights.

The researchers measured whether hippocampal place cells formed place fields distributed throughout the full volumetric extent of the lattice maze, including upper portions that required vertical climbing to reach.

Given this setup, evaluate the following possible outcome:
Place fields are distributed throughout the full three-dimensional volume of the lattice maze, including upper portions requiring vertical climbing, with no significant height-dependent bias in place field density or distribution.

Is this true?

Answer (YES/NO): YES